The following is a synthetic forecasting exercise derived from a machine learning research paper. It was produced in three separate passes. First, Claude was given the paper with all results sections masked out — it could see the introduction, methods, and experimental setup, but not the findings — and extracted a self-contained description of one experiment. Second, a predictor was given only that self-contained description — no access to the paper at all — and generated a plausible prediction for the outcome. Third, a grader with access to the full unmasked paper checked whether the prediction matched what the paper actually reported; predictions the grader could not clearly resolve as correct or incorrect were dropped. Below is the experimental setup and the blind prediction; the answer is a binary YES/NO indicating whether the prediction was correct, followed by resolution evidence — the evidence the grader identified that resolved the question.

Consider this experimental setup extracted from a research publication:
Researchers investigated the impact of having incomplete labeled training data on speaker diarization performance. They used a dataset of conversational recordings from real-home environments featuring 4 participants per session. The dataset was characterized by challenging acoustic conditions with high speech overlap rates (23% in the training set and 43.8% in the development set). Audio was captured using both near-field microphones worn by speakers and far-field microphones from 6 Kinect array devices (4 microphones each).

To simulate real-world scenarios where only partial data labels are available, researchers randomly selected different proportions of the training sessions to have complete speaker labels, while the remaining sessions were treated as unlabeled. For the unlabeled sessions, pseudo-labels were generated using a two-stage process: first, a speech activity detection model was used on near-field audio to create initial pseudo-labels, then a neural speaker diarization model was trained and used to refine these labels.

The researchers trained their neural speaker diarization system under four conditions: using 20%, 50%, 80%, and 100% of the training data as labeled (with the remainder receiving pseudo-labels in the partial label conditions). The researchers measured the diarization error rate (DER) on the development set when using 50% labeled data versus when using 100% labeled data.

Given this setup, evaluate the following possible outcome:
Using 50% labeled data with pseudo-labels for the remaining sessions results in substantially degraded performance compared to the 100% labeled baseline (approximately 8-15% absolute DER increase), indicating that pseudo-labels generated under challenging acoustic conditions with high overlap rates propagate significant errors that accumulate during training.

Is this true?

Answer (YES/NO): NO